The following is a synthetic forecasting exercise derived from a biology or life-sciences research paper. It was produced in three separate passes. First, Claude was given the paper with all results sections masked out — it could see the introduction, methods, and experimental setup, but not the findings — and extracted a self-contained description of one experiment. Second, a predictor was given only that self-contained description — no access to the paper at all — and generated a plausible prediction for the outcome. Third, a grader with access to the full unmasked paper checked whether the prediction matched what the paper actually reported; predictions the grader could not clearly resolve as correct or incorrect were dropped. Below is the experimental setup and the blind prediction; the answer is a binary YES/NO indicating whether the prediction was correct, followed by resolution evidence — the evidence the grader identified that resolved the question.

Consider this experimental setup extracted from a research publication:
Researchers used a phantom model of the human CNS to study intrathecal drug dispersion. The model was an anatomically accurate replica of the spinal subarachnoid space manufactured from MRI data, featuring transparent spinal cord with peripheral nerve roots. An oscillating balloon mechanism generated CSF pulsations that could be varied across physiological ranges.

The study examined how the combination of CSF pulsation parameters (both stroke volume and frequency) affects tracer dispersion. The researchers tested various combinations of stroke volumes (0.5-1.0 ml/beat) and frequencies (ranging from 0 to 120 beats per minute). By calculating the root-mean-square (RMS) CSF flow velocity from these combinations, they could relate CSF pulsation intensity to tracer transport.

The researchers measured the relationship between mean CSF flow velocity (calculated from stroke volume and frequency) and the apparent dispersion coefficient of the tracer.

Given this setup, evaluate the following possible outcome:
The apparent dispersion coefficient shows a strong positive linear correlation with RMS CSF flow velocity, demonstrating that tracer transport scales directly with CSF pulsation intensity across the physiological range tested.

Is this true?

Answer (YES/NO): NO